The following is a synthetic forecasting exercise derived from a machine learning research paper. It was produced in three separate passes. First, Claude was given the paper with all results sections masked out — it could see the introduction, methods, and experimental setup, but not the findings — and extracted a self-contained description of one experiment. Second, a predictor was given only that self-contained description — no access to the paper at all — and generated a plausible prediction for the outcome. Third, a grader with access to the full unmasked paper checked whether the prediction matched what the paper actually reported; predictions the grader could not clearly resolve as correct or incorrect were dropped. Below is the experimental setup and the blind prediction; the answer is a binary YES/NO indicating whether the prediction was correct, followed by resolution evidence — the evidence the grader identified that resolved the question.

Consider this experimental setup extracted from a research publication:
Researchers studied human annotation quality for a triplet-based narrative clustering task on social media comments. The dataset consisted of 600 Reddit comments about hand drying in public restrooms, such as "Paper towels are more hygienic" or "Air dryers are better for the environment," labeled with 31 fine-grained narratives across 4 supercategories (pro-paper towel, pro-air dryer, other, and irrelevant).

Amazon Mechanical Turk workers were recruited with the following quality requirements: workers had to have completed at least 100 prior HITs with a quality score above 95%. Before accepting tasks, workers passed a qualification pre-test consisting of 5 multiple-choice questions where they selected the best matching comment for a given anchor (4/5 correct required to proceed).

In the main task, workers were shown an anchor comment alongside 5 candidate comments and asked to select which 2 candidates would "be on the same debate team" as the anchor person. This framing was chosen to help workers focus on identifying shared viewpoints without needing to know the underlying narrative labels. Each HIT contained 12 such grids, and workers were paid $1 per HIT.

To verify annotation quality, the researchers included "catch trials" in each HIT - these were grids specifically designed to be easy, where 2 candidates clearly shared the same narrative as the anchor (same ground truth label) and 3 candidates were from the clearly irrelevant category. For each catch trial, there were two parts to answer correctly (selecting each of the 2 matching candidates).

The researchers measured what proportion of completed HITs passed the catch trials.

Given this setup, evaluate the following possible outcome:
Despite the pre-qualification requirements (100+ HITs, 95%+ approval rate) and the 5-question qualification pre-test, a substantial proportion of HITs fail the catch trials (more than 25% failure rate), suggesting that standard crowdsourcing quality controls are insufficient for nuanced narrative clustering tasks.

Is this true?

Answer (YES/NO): YES